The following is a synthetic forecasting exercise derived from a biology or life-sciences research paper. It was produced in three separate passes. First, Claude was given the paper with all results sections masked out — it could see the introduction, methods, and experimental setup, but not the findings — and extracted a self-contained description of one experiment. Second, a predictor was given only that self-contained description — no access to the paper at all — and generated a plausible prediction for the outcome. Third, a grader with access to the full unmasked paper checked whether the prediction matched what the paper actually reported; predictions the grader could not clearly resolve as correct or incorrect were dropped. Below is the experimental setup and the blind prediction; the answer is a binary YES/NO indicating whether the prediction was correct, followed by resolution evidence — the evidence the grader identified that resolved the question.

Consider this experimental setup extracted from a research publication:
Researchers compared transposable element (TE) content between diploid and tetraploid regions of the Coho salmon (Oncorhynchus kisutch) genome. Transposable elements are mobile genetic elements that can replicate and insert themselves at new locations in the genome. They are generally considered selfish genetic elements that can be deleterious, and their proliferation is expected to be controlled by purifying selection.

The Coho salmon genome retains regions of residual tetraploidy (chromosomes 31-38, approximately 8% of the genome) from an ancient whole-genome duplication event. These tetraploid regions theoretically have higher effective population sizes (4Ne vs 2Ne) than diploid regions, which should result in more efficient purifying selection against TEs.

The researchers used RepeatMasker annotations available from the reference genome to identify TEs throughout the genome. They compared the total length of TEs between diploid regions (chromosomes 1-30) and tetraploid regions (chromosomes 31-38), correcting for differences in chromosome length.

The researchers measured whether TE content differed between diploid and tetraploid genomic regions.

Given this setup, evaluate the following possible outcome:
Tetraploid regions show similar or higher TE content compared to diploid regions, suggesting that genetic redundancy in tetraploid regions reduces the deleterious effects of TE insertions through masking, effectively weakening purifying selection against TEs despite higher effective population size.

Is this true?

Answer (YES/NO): NO